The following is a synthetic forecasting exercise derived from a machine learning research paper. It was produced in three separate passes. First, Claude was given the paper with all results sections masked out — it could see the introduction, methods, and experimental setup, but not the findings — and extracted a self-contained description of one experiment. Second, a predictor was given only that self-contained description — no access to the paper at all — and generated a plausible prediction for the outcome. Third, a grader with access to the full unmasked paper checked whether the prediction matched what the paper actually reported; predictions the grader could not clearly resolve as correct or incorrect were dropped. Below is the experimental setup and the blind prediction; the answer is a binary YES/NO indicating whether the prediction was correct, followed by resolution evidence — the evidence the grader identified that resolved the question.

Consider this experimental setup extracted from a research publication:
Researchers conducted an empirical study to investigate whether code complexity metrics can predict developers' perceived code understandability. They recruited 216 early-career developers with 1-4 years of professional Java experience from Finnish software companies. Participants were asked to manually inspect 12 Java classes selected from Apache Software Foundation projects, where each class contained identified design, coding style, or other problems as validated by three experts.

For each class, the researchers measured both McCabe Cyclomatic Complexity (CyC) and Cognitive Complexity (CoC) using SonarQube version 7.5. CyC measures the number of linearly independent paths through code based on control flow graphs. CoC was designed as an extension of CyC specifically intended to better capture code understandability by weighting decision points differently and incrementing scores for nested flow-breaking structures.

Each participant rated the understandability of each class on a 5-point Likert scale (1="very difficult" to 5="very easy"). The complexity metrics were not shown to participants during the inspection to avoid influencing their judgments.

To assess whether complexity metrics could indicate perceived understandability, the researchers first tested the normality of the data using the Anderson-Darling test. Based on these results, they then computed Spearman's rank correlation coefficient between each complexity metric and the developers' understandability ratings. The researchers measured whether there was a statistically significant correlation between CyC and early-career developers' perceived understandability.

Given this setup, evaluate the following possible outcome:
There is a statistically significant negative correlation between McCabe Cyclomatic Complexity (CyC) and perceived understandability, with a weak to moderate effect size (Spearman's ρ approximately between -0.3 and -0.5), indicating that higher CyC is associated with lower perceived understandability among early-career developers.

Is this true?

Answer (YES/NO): YES